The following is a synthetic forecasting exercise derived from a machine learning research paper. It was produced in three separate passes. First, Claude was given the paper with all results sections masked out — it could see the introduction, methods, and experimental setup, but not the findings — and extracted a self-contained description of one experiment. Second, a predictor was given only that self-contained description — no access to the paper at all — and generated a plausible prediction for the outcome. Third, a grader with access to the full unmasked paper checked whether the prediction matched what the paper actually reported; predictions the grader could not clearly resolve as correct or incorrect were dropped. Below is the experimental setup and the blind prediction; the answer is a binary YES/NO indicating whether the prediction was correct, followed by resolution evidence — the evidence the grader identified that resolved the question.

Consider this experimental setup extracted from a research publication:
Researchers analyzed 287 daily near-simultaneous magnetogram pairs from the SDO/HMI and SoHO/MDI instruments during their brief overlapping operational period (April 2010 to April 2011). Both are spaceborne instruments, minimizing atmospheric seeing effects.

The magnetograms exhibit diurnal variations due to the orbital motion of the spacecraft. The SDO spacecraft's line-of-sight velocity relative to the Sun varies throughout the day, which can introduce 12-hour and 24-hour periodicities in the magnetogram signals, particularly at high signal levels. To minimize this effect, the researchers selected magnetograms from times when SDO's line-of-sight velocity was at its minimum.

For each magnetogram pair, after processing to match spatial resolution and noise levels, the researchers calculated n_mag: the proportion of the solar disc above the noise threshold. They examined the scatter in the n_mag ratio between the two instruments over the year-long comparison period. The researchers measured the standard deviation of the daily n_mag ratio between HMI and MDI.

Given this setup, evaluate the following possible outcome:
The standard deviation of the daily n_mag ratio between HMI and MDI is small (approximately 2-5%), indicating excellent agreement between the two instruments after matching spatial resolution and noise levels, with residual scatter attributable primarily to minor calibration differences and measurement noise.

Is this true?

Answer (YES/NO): NO